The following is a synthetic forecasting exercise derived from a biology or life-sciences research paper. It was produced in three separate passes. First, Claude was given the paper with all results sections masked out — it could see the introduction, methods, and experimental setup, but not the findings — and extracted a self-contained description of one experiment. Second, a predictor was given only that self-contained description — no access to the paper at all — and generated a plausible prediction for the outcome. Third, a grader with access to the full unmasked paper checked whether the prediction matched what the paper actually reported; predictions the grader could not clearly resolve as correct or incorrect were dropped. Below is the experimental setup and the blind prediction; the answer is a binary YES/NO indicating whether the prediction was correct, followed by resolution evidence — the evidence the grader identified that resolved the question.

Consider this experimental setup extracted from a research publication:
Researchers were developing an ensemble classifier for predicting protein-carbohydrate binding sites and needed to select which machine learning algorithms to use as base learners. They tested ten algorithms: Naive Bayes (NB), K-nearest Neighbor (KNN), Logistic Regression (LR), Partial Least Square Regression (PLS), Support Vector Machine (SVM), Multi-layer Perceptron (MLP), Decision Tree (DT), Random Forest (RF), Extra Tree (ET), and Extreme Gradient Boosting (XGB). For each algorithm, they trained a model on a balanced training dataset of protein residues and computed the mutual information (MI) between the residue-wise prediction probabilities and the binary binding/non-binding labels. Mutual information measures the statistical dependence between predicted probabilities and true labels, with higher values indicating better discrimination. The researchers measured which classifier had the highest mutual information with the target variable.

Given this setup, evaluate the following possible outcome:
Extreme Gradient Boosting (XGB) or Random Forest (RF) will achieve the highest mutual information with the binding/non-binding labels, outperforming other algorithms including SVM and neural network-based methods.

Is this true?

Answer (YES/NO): NO